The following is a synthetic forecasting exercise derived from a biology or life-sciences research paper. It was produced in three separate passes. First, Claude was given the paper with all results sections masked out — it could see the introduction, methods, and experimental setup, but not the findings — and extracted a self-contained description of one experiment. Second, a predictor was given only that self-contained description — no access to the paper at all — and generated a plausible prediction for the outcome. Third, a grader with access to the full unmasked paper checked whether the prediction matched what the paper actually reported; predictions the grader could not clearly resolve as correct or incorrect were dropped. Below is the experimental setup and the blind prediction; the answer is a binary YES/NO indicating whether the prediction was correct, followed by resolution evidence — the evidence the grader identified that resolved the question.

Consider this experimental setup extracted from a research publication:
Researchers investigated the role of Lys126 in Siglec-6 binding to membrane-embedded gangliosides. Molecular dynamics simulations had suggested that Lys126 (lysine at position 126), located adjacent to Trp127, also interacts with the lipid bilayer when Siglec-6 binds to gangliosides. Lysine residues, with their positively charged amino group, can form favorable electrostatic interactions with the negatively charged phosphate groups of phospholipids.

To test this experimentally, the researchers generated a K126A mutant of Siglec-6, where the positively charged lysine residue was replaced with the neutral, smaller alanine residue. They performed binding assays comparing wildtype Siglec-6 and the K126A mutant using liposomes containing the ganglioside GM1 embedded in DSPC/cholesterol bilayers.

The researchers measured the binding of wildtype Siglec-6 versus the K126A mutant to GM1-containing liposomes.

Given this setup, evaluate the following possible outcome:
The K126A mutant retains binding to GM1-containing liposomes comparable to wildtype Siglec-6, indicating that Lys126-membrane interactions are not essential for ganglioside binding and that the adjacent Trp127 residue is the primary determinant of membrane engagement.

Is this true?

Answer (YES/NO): NO